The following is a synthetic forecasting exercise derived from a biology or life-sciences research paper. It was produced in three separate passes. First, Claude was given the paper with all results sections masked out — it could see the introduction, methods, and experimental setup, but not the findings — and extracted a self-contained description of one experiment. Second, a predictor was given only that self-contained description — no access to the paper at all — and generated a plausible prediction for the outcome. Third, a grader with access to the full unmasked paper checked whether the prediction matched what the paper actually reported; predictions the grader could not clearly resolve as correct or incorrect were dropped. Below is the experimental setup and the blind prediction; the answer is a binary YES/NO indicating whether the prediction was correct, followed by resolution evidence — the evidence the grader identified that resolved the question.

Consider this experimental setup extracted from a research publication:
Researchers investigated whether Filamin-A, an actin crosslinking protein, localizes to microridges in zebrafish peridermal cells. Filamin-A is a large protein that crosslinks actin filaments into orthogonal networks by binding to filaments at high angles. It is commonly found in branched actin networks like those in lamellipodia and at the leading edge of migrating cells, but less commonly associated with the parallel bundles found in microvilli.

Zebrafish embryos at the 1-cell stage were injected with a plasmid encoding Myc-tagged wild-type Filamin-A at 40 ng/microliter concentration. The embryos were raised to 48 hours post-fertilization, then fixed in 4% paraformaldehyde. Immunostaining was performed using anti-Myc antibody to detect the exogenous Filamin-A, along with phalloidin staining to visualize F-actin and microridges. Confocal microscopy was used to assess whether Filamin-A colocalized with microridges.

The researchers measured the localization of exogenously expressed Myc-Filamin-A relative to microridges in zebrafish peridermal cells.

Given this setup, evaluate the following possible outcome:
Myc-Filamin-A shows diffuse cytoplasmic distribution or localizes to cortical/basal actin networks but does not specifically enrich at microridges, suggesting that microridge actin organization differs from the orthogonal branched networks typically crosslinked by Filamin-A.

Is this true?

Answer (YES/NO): NO